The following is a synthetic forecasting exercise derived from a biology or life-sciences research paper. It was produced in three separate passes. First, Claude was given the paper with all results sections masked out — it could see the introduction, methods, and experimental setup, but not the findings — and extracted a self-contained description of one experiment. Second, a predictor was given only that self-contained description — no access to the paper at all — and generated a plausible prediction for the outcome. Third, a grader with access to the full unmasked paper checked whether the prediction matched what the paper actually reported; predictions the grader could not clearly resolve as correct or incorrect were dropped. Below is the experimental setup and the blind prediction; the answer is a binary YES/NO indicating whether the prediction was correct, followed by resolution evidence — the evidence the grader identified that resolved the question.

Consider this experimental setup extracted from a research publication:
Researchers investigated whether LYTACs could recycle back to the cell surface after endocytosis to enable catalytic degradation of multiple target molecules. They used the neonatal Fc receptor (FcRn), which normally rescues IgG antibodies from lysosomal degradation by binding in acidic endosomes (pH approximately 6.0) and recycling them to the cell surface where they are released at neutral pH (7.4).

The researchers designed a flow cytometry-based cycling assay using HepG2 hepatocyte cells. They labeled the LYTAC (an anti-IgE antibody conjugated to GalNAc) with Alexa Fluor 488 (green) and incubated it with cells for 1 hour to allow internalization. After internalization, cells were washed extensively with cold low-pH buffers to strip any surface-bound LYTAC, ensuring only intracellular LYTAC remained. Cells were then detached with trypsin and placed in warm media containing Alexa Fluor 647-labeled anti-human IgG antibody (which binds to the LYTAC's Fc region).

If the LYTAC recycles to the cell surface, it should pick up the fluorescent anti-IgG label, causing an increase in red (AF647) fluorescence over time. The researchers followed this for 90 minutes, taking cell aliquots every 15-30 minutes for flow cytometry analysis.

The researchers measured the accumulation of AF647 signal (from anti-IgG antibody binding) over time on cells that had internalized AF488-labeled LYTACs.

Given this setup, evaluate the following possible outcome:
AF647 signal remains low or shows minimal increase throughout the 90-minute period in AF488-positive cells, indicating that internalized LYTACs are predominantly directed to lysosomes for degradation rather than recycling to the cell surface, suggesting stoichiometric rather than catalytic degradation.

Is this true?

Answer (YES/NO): NO